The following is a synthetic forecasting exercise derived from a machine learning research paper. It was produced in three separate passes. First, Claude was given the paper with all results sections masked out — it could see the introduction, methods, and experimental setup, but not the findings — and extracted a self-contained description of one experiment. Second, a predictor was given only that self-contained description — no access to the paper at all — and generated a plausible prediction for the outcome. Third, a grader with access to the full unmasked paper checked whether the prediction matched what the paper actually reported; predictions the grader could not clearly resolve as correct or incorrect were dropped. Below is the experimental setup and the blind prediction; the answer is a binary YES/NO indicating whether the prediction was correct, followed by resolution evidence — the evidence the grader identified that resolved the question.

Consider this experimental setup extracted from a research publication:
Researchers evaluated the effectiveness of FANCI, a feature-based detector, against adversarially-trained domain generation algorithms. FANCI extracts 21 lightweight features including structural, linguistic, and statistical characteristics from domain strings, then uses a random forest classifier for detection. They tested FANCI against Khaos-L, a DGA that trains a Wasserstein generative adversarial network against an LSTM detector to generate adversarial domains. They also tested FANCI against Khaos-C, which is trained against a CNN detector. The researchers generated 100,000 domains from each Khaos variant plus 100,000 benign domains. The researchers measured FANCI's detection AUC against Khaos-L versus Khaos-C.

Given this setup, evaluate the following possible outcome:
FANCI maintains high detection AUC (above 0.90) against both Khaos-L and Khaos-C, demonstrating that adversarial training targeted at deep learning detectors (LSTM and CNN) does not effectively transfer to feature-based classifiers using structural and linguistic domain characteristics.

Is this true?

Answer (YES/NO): NO